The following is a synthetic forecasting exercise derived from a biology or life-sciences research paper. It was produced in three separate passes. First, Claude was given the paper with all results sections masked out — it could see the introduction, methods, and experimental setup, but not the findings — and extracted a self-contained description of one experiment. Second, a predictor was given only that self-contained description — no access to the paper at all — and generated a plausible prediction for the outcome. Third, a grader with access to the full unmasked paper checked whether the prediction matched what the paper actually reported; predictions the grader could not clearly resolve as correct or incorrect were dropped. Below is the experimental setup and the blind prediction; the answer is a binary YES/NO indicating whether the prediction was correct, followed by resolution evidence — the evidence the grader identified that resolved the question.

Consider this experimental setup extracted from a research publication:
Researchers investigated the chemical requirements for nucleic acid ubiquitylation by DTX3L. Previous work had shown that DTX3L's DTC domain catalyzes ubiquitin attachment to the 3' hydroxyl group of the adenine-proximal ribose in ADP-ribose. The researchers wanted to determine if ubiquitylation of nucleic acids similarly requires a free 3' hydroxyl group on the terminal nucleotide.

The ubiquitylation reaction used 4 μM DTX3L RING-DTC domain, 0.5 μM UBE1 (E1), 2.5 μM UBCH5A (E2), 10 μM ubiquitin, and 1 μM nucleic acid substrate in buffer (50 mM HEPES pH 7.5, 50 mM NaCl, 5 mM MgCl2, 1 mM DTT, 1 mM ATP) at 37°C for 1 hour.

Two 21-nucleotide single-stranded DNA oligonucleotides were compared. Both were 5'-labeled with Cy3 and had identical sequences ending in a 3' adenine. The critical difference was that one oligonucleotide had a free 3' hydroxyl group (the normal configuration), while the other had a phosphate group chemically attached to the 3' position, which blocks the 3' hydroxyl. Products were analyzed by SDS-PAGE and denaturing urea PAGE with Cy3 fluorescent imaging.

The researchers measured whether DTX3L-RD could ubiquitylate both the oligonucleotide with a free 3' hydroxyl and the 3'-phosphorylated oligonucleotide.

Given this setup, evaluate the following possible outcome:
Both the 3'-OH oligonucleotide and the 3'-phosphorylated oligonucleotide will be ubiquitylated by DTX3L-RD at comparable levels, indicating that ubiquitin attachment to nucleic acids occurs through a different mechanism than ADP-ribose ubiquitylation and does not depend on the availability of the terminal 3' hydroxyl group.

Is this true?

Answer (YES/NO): NO